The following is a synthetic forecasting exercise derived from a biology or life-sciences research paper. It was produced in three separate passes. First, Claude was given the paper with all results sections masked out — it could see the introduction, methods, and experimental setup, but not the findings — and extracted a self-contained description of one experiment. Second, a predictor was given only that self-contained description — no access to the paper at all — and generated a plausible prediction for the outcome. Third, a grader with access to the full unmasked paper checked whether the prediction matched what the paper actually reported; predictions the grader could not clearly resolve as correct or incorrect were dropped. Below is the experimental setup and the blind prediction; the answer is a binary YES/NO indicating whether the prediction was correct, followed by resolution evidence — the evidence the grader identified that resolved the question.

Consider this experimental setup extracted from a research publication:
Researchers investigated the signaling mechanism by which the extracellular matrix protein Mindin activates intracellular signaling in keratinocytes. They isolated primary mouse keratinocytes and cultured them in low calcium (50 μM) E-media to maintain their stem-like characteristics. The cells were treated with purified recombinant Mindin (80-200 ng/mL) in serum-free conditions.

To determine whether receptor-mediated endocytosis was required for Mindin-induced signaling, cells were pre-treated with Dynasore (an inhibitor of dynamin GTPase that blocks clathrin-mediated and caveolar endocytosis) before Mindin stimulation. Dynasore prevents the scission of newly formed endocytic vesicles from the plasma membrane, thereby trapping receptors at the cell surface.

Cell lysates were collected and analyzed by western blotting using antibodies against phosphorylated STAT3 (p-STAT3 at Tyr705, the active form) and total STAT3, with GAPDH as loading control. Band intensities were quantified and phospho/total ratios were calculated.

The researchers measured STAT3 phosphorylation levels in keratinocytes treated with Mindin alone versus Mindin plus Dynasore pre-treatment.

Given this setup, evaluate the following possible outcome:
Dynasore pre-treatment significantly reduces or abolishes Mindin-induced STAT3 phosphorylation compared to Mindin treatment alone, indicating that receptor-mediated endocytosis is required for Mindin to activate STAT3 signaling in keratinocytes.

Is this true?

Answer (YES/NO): YES